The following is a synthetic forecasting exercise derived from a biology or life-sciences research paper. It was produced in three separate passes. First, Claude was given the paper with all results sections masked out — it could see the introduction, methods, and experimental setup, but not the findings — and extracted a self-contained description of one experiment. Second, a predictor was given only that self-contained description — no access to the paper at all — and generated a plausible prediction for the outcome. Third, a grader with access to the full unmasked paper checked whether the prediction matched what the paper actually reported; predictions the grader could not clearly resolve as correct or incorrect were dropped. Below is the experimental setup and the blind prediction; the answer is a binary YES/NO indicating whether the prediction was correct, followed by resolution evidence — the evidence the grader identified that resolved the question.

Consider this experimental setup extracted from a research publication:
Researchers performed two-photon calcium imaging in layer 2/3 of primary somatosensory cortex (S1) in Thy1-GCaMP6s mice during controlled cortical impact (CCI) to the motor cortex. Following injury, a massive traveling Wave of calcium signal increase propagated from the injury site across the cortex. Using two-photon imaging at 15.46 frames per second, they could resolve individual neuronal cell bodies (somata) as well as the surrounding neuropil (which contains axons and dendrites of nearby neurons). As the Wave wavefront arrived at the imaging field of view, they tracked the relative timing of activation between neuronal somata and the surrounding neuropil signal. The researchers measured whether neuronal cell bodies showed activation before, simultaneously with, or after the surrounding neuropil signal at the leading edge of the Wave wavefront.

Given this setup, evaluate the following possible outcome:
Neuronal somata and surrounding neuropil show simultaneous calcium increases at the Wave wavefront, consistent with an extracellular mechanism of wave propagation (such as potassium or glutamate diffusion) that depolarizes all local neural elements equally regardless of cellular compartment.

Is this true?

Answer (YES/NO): NO